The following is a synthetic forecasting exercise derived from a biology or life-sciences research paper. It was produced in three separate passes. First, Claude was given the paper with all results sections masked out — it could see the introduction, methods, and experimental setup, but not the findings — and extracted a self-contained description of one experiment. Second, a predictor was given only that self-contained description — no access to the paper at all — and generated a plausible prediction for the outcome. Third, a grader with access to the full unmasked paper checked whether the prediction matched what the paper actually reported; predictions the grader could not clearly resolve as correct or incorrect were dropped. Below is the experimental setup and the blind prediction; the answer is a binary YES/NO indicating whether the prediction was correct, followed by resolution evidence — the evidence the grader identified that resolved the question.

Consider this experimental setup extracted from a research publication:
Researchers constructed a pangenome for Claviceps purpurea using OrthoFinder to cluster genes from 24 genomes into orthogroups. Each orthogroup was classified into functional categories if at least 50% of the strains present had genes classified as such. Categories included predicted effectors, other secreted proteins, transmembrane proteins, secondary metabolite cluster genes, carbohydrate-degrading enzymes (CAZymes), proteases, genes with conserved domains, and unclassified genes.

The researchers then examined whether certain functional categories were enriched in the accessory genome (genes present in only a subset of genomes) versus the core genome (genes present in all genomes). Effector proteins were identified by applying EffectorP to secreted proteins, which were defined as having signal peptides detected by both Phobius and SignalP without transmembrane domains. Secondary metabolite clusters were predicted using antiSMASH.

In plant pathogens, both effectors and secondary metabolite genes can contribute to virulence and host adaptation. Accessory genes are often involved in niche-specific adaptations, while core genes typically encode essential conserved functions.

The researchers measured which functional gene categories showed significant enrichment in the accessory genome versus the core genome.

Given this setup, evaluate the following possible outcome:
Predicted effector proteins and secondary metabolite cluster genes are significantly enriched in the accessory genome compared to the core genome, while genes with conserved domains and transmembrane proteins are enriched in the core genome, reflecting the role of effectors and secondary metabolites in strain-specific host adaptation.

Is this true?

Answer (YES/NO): NO